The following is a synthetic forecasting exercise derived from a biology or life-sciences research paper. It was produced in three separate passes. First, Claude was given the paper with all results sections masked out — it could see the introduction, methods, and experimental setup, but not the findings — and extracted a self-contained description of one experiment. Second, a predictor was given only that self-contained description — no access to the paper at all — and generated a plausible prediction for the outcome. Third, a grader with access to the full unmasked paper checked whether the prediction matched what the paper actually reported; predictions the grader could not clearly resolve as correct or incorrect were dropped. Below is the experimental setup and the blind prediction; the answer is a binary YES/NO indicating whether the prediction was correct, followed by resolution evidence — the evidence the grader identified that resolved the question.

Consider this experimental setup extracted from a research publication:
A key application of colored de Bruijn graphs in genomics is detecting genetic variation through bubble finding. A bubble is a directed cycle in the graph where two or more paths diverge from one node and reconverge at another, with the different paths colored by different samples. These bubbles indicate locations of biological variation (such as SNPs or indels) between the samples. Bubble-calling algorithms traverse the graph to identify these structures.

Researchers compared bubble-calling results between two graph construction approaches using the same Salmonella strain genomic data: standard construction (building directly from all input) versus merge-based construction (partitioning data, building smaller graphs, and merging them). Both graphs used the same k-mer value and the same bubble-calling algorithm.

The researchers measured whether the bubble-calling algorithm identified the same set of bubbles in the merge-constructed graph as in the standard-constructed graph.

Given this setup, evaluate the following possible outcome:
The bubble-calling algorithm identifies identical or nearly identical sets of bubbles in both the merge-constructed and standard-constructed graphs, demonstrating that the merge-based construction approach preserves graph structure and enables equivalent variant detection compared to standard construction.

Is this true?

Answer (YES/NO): YES